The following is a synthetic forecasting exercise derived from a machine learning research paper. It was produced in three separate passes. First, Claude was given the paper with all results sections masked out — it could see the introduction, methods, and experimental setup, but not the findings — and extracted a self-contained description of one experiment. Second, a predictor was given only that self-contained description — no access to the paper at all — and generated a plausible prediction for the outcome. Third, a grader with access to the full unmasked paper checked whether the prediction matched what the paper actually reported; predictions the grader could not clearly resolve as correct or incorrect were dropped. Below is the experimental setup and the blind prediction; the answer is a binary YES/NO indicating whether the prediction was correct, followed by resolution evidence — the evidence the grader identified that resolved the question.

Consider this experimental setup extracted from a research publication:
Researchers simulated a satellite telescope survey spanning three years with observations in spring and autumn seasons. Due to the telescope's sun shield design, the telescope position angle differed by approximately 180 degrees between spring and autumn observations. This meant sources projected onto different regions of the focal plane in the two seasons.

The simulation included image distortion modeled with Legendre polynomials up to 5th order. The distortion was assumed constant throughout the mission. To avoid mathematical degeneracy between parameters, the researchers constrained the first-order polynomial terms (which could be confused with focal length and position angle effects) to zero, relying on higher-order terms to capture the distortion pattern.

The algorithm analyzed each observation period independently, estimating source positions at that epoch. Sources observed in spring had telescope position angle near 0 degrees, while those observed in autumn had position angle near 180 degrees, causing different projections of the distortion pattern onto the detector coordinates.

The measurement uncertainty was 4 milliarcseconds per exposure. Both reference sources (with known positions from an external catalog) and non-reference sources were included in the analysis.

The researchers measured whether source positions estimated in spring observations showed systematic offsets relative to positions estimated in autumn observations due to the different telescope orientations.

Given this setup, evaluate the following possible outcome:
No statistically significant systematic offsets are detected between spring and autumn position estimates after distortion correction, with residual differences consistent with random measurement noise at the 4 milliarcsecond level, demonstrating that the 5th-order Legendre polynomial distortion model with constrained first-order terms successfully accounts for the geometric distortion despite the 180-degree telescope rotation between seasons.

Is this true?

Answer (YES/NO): YES